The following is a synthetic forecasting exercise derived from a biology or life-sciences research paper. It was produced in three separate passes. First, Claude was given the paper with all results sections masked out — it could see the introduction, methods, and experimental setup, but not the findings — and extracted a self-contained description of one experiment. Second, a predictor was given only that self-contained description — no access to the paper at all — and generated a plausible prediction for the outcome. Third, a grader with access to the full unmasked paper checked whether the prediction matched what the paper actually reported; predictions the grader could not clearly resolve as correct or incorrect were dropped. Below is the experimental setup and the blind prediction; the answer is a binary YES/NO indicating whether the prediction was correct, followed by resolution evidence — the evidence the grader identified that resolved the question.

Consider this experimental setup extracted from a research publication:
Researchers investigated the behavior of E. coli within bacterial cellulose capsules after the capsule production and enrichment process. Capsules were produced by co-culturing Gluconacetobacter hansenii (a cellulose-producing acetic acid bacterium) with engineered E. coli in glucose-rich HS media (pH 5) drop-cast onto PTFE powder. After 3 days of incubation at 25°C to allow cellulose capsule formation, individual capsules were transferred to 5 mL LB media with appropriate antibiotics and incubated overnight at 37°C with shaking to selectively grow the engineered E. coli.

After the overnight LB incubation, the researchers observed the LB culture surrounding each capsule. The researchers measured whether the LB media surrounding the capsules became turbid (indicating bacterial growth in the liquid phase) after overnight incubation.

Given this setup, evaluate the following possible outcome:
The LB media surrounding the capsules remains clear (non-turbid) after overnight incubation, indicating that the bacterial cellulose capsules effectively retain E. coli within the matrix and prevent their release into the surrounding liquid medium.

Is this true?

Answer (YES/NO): NO